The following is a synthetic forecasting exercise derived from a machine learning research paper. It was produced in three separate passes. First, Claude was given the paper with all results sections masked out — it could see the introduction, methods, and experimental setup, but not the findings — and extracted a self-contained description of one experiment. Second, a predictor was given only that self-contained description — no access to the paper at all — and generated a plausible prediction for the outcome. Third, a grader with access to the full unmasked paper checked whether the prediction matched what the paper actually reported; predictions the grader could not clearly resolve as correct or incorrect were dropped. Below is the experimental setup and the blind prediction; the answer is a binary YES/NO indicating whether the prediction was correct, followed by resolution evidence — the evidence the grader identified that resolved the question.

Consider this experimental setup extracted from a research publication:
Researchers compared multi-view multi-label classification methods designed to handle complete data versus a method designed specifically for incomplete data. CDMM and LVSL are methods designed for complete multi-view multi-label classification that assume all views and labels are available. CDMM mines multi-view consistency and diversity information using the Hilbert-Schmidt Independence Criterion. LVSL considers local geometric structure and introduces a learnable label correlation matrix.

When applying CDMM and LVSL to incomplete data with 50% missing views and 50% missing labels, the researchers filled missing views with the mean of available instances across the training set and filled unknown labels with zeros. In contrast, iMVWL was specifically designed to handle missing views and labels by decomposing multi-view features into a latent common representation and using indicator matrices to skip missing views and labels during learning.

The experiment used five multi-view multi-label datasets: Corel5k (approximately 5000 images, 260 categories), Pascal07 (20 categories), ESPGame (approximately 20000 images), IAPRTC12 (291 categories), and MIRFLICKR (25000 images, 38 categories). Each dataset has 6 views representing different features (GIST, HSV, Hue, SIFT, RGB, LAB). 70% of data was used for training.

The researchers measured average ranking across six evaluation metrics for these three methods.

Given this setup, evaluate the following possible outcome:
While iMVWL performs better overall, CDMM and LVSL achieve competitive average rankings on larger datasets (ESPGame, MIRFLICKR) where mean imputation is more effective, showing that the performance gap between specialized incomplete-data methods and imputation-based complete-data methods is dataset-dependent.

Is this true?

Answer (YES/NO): NO